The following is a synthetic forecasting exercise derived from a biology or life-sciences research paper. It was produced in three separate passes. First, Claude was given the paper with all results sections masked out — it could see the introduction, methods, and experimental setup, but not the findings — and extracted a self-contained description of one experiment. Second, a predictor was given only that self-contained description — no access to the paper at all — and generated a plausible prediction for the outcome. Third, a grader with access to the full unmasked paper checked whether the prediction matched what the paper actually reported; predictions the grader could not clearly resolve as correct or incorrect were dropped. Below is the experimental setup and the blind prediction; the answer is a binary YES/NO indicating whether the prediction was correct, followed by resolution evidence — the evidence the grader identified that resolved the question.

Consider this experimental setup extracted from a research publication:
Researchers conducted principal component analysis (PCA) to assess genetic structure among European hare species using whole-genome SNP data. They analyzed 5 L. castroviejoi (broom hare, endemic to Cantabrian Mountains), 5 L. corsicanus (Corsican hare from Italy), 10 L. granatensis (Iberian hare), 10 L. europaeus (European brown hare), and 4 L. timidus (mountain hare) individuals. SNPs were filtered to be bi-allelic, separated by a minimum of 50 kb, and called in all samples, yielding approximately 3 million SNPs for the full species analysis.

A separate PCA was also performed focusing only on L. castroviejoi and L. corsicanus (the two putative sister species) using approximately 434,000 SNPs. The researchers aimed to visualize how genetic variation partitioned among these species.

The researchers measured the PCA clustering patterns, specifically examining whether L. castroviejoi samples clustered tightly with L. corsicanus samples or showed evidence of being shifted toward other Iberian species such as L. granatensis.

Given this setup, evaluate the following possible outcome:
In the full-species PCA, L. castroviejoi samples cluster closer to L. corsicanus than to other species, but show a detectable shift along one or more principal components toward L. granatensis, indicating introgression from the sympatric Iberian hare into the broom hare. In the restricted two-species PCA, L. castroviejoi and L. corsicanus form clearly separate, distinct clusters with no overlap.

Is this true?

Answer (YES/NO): NO